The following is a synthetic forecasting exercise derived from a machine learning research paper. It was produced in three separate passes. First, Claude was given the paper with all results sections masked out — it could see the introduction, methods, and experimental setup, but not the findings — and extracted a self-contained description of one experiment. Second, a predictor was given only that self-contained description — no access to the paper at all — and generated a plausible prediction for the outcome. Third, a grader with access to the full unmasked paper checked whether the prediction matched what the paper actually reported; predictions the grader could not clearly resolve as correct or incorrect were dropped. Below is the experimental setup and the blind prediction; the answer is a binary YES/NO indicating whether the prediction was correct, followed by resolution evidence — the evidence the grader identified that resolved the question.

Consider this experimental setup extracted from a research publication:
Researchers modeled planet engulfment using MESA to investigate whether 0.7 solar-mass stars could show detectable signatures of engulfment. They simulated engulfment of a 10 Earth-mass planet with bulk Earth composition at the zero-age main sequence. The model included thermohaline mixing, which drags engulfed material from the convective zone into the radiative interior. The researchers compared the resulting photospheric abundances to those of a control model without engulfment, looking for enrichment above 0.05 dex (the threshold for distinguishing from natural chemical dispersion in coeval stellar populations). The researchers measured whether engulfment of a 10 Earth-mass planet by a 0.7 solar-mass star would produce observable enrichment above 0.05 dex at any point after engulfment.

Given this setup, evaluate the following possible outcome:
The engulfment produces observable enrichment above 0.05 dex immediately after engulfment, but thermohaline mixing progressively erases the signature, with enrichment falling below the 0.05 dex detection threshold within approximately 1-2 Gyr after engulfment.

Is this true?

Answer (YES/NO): NO